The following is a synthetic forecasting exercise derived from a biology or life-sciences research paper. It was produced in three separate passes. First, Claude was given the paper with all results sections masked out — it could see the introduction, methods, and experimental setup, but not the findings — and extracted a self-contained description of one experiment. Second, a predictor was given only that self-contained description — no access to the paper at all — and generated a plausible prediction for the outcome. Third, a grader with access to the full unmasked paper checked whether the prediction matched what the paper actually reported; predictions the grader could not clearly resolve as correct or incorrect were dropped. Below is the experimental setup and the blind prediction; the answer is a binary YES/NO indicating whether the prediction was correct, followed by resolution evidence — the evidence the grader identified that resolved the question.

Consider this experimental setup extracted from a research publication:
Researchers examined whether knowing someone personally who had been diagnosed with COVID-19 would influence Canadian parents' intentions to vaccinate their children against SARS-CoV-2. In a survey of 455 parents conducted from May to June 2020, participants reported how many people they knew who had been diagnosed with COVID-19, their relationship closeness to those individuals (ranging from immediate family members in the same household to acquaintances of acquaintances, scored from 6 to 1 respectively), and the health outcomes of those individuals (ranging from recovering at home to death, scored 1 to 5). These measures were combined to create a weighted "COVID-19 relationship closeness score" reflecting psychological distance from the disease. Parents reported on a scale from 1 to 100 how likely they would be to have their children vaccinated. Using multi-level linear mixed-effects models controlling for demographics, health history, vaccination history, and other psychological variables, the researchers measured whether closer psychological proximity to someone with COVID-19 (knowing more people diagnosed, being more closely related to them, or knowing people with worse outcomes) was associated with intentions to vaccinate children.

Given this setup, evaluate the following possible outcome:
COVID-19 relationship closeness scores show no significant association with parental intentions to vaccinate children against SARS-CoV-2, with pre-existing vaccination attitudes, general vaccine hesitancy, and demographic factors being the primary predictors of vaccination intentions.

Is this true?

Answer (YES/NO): YES